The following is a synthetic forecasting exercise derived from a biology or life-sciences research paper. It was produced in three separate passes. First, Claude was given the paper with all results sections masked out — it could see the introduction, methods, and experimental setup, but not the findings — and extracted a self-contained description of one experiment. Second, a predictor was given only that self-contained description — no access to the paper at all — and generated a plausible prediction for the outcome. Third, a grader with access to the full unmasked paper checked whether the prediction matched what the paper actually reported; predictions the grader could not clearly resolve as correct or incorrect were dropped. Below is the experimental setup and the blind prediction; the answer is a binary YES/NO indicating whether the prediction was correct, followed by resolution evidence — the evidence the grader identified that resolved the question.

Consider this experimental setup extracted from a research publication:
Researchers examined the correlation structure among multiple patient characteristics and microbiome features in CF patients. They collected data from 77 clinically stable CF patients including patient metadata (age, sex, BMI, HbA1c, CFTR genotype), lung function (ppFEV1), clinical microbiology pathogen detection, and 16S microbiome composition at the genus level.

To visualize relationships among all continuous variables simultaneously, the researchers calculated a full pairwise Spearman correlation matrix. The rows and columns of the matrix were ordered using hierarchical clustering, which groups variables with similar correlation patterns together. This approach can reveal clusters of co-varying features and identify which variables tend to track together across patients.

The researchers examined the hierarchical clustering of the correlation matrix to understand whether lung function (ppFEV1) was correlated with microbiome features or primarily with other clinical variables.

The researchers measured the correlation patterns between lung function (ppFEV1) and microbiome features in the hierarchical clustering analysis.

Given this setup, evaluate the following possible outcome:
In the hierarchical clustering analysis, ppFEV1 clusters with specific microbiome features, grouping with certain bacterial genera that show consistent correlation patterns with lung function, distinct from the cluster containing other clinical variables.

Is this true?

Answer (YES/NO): YES